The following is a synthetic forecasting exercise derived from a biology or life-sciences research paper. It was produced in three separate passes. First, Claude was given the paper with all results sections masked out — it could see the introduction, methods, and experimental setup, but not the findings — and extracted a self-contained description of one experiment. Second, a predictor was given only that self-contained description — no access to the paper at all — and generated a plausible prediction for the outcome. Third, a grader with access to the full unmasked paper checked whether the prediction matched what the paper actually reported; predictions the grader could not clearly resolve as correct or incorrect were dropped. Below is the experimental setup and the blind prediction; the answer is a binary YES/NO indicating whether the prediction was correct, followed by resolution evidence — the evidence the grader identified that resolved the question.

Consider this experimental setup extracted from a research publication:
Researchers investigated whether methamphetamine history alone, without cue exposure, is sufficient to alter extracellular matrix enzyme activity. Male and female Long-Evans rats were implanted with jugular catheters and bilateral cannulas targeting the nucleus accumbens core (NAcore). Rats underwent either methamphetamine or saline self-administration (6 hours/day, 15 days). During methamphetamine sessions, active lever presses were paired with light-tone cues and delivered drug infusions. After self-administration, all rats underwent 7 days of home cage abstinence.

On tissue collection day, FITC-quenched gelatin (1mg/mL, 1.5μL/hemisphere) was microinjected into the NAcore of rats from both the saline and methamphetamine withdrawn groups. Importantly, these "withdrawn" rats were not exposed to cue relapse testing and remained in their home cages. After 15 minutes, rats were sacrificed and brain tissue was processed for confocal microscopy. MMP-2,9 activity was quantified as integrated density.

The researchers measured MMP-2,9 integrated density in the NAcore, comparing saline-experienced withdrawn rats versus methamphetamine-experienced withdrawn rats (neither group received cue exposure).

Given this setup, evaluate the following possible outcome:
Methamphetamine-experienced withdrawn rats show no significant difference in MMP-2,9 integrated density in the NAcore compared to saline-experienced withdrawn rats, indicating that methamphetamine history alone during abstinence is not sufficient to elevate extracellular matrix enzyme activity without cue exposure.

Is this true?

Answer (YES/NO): YES